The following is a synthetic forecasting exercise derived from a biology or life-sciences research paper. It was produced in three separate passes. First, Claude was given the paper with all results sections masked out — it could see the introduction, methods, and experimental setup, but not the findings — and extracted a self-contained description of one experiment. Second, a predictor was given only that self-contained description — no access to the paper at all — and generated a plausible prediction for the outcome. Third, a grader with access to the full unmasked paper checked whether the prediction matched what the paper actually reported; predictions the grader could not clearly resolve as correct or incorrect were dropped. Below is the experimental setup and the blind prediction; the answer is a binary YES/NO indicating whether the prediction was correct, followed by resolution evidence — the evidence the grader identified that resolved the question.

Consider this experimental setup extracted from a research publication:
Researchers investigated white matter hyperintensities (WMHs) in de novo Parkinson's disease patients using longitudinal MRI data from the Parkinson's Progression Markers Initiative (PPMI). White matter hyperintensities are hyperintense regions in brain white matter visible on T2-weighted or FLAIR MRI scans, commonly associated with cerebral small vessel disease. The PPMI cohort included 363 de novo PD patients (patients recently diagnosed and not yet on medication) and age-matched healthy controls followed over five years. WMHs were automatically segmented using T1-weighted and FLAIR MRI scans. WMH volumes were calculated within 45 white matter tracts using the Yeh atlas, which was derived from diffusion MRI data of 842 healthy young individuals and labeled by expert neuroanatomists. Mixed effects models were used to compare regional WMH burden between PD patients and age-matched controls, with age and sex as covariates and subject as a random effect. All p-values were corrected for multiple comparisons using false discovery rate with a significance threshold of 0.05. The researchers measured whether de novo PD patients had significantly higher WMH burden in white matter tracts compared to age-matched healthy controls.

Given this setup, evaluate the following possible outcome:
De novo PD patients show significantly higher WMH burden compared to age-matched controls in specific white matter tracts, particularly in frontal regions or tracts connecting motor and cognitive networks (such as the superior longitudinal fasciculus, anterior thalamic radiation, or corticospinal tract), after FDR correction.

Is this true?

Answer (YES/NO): NO